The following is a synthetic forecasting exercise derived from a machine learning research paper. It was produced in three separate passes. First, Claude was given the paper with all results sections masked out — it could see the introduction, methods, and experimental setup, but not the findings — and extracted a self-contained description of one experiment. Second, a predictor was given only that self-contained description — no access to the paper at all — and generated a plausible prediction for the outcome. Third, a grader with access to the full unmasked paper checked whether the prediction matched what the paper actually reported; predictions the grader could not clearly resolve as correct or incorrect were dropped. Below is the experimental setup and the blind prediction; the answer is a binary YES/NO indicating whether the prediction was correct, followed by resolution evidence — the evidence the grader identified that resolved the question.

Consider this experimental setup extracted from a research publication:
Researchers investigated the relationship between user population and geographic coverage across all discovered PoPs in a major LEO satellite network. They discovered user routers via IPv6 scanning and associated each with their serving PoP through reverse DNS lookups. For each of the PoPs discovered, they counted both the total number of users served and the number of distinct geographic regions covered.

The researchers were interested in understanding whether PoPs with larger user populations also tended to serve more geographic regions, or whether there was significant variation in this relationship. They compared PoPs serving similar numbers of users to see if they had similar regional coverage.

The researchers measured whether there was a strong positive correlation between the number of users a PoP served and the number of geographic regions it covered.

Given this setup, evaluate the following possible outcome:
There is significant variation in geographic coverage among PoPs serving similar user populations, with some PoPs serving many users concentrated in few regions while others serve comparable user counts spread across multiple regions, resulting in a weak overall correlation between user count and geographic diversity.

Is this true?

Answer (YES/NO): YES